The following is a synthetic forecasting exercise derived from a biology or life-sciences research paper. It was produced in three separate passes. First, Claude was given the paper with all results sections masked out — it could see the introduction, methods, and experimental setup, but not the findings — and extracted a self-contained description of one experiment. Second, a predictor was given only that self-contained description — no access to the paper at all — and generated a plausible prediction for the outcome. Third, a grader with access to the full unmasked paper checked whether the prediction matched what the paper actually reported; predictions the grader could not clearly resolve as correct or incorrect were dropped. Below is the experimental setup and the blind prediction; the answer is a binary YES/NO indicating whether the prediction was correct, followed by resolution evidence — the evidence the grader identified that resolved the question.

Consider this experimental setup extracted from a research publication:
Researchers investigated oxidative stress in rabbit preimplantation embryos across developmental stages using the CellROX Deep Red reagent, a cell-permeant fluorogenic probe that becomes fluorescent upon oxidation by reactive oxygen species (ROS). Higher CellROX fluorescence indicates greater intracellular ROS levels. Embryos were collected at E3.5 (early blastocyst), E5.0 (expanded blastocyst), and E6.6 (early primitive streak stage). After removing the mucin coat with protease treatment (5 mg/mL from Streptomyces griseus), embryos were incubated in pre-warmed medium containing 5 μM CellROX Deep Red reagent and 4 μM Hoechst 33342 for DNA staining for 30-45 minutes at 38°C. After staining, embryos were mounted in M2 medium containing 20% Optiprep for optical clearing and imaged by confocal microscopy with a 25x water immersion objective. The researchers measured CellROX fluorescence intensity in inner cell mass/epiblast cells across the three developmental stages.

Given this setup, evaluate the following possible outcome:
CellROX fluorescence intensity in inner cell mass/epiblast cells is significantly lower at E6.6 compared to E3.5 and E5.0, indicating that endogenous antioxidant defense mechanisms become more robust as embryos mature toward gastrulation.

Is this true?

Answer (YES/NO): NO